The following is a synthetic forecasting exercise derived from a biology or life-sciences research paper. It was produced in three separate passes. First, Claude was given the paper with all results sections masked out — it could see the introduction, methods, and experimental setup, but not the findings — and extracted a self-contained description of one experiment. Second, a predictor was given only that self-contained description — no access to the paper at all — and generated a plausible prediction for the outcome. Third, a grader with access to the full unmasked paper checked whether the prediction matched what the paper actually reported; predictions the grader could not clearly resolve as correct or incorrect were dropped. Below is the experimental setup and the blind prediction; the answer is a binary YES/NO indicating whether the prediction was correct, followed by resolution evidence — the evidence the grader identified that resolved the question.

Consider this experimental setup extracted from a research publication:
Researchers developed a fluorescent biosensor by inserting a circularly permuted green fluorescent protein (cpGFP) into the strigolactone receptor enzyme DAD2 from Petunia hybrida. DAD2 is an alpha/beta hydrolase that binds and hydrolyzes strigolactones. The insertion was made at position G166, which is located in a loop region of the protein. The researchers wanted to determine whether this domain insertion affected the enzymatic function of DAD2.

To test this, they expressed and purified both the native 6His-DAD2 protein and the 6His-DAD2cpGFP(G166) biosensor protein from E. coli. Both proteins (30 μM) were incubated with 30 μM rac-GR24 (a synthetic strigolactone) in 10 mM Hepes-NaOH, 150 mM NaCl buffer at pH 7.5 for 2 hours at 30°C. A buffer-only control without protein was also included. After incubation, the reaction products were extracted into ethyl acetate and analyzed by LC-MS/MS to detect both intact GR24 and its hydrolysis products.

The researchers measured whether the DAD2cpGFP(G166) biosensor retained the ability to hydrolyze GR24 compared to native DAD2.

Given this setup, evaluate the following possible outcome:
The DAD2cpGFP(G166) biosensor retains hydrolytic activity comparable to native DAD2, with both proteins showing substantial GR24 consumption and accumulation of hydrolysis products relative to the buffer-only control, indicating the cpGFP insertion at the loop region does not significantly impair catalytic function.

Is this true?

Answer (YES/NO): YES